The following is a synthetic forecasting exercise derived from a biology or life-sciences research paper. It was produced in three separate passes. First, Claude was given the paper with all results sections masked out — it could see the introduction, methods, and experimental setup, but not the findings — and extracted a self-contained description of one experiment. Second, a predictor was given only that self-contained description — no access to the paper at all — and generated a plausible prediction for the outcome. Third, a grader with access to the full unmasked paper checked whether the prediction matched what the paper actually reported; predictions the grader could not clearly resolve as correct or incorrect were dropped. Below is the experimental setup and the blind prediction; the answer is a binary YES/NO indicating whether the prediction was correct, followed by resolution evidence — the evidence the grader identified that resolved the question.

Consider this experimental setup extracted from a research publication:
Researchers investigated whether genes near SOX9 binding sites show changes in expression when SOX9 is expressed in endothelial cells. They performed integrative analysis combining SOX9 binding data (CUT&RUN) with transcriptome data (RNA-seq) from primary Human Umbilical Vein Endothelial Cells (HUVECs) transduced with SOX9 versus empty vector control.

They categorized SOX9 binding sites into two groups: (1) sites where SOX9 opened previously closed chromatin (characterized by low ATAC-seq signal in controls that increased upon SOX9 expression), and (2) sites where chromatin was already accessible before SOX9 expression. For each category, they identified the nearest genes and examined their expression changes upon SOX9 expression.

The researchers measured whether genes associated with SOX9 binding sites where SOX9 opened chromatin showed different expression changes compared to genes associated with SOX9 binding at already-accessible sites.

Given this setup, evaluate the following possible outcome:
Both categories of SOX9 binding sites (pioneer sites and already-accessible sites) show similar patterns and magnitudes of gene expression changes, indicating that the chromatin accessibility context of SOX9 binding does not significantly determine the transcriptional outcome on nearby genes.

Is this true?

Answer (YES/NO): NO